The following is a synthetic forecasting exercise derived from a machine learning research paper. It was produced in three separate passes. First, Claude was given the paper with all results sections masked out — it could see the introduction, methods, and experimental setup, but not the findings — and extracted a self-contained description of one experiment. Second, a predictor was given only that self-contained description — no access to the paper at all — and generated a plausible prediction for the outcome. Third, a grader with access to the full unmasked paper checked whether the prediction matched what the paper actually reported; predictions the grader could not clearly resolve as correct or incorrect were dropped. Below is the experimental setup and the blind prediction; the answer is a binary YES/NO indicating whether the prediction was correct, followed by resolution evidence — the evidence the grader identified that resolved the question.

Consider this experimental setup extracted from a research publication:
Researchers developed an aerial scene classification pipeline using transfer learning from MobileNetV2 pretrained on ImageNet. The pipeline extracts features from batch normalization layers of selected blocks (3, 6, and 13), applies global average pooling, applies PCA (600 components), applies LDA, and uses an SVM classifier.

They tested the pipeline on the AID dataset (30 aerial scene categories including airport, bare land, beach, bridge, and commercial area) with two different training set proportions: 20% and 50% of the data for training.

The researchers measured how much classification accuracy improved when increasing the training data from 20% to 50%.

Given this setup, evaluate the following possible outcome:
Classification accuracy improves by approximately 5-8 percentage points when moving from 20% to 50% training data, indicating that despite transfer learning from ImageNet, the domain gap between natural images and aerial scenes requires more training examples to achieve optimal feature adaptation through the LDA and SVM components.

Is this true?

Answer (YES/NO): NO